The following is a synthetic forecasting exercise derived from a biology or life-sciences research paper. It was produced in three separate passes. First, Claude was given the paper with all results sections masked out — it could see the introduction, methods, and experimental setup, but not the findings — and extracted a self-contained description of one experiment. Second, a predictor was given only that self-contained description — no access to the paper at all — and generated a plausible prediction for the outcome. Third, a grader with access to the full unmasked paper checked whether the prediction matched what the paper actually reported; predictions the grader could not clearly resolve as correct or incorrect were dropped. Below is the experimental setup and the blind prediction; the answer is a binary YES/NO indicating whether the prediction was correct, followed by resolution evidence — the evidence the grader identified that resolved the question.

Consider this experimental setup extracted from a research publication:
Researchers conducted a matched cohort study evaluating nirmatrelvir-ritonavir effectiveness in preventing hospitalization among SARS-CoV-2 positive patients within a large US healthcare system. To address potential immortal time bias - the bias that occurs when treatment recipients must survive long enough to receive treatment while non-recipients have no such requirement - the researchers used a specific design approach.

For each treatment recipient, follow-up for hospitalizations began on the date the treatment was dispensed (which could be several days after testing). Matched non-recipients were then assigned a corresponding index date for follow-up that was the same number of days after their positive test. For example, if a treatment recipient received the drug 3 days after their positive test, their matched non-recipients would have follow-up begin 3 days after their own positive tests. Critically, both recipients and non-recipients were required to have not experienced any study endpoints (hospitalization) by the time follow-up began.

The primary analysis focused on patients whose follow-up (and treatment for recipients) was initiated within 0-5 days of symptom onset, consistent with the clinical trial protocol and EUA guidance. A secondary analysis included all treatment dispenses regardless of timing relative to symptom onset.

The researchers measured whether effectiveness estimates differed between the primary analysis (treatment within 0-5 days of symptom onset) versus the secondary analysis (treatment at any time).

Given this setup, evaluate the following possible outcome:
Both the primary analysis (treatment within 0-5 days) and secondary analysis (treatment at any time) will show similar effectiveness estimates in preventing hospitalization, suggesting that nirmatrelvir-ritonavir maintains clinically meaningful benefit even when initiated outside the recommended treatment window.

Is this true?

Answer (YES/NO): YES